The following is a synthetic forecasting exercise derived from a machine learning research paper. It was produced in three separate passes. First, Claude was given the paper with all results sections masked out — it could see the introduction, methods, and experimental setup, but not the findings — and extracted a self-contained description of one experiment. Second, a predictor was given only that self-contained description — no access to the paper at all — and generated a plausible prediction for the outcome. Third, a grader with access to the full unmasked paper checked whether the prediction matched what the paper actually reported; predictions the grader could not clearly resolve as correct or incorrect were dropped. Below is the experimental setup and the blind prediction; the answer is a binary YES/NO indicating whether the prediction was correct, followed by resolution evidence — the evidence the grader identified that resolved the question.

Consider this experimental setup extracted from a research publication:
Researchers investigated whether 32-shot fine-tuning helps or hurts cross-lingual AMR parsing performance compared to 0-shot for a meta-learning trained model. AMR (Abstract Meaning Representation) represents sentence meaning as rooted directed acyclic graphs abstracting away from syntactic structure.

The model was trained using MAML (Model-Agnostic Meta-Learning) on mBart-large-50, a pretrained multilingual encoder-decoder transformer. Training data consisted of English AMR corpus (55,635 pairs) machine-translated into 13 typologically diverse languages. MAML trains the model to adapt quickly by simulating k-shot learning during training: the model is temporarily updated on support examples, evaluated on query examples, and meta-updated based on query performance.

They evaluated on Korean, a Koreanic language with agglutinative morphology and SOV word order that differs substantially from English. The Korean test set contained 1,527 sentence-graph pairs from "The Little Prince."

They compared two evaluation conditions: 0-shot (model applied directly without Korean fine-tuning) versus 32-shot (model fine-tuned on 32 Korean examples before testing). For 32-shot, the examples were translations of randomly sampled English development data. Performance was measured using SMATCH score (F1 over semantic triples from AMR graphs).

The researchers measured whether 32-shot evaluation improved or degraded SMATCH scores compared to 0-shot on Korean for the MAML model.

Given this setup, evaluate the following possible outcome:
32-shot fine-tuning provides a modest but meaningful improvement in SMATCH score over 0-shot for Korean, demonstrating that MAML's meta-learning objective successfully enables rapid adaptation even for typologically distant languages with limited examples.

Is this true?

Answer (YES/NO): NO